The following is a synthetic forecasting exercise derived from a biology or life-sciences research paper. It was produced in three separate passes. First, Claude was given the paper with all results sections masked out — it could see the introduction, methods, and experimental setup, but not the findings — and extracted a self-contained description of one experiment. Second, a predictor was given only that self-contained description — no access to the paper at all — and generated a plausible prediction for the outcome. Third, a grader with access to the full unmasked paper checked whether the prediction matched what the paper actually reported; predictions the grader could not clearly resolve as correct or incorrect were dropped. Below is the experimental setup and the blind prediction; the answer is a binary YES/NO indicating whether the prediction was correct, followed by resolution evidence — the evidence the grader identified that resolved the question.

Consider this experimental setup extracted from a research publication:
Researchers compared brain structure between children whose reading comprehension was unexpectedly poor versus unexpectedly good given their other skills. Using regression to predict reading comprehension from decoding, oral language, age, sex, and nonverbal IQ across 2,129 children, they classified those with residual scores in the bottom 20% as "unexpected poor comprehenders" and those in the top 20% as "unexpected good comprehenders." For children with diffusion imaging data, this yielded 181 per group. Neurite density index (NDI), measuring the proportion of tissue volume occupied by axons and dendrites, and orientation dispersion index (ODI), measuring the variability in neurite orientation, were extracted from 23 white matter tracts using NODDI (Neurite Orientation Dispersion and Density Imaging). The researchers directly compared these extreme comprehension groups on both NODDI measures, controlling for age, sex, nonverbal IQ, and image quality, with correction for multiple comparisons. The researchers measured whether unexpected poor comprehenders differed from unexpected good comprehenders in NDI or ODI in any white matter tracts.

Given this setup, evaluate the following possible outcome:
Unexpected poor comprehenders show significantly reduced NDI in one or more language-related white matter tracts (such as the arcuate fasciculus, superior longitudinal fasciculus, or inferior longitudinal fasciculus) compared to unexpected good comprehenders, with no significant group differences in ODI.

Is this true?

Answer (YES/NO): YES